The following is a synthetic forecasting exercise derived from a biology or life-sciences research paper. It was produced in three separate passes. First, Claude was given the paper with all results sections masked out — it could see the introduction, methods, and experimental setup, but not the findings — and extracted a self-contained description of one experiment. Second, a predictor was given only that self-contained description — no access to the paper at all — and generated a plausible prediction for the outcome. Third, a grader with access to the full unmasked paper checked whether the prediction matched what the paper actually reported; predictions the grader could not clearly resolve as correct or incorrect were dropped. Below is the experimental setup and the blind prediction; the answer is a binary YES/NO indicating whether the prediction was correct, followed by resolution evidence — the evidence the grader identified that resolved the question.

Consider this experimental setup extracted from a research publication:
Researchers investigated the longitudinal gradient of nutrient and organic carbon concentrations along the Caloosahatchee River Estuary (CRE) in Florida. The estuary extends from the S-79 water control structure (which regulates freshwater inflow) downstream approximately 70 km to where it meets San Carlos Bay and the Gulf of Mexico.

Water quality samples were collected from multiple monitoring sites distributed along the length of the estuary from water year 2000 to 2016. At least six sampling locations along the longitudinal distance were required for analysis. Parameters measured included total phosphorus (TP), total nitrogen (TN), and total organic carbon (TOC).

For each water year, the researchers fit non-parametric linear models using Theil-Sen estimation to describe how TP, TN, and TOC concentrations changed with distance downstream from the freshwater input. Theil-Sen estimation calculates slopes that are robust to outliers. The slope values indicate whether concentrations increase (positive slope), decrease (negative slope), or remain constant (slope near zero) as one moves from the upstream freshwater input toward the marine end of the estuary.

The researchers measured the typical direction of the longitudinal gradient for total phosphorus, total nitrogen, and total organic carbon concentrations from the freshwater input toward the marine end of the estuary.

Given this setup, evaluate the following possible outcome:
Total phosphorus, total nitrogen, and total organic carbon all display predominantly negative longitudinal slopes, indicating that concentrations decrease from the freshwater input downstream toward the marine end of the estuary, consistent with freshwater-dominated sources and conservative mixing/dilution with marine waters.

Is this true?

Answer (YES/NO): YES